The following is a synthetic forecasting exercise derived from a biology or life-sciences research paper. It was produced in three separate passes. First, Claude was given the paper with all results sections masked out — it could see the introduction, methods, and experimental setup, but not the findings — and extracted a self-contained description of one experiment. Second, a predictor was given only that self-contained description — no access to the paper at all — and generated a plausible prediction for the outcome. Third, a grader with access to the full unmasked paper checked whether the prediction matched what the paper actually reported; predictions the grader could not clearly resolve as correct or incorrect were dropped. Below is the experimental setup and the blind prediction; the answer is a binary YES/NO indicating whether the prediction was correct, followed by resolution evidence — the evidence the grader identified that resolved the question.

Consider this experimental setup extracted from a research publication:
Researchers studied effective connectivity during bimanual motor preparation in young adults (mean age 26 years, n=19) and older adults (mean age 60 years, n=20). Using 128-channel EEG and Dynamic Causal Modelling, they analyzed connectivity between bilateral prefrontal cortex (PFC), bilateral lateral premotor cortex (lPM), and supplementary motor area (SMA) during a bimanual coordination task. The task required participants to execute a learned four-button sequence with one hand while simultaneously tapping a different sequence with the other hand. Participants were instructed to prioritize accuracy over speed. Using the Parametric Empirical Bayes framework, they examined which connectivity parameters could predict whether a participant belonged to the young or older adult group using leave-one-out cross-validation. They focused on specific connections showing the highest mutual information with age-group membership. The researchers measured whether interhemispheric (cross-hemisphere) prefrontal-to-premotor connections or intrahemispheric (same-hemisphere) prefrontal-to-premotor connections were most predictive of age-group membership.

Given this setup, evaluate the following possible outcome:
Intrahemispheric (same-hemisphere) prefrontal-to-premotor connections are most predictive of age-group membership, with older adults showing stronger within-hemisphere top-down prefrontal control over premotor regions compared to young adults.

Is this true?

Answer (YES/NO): NO